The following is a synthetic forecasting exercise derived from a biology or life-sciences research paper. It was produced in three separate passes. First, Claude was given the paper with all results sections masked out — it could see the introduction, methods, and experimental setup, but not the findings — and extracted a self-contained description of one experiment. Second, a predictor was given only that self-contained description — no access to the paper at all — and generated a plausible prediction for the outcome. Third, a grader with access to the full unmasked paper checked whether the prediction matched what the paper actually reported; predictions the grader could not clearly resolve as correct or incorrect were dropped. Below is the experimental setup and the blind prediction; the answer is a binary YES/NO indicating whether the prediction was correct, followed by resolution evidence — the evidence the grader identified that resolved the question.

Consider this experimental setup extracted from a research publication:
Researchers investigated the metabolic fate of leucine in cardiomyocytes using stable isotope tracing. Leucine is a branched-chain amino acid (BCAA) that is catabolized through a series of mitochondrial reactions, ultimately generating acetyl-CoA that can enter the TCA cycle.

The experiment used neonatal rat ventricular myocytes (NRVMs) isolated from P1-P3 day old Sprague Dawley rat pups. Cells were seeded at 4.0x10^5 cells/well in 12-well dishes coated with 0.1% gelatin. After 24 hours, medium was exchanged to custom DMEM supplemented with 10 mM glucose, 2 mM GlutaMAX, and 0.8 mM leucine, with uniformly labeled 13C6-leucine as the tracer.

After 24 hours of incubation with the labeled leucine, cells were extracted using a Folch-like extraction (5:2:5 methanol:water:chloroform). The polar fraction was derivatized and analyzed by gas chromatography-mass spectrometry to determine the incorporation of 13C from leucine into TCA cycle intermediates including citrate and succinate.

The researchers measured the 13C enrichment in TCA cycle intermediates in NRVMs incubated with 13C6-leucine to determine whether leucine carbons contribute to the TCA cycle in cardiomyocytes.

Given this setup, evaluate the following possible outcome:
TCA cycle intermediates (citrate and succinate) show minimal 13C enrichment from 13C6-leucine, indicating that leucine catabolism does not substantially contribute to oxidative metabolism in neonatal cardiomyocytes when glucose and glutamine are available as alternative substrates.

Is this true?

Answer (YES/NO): YES